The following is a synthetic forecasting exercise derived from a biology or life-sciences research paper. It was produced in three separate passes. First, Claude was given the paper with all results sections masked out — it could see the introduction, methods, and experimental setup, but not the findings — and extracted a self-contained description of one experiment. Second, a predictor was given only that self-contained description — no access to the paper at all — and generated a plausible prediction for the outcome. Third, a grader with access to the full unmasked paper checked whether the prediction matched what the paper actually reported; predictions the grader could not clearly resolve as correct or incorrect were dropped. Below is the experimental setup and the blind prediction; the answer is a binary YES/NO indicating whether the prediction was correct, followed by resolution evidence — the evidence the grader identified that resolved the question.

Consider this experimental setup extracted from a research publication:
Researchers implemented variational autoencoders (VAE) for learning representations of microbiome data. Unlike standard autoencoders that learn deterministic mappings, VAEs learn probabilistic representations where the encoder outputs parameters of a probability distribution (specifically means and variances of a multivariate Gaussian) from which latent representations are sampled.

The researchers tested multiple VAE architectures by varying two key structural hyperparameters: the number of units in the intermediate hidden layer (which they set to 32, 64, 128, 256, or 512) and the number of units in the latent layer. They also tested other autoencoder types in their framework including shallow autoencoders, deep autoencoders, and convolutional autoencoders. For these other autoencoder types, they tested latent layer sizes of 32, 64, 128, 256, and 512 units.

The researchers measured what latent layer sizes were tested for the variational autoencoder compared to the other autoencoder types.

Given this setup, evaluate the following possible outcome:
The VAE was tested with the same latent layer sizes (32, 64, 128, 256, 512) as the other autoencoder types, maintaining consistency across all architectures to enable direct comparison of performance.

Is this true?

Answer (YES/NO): NO